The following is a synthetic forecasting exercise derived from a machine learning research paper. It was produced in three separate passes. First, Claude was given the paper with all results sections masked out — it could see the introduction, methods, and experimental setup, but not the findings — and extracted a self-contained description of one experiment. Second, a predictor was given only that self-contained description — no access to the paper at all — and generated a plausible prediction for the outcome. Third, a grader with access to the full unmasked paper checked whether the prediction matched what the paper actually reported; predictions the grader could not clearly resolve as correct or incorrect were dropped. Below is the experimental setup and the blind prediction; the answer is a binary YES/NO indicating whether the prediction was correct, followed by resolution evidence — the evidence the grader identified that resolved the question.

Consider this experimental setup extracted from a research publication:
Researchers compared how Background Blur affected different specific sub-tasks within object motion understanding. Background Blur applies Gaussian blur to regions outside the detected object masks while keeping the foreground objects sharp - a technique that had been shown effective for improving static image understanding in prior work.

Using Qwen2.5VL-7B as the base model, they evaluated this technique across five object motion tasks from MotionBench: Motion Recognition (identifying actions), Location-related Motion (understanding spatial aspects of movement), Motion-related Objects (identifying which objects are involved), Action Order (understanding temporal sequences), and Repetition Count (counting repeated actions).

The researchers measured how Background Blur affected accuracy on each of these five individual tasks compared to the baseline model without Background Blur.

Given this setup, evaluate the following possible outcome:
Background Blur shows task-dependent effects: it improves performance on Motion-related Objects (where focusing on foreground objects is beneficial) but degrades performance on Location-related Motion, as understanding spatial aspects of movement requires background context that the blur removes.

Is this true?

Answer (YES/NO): NO